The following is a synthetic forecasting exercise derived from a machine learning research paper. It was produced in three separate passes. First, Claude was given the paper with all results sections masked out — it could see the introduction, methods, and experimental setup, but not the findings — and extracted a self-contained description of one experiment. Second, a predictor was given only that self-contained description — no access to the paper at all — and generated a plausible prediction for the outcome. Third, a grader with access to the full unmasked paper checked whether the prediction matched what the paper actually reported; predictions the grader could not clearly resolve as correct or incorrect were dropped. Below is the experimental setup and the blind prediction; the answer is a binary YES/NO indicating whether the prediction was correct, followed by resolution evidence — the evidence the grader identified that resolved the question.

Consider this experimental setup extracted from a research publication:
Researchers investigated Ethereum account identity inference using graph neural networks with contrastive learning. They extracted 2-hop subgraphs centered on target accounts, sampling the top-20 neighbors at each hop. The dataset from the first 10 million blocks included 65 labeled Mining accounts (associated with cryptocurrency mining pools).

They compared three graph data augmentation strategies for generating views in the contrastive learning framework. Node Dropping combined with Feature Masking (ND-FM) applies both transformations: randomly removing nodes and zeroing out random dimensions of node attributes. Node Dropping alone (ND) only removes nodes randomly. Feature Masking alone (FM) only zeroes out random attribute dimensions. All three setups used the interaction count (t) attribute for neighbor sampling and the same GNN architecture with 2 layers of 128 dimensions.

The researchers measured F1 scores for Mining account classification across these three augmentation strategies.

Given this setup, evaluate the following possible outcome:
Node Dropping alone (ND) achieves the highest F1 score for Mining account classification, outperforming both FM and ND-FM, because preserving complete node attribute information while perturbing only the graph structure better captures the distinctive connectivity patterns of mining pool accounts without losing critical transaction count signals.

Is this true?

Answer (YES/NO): NO